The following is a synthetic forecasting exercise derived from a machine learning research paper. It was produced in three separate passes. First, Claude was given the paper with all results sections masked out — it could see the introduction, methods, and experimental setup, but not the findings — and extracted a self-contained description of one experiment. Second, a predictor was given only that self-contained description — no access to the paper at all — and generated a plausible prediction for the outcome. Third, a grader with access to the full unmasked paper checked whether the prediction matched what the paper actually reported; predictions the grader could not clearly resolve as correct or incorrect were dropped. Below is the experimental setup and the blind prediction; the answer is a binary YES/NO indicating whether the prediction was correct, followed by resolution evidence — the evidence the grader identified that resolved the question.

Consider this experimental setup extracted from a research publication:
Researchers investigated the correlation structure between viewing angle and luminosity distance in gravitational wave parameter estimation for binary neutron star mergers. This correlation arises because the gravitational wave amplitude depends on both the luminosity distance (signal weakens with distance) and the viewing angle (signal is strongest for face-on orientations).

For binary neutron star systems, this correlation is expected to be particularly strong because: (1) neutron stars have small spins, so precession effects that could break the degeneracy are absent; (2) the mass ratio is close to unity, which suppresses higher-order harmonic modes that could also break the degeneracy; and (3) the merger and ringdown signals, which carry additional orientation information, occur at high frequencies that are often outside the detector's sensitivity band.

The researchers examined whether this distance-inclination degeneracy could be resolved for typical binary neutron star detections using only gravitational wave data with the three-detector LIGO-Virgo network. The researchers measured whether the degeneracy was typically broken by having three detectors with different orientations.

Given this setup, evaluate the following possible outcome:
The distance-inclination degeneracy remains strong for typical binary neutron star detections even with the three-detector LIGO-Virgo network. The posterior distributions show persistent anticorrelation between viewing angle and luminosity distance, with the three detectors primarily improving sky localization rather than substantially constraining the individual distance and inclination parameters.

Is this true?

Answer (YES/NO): YES